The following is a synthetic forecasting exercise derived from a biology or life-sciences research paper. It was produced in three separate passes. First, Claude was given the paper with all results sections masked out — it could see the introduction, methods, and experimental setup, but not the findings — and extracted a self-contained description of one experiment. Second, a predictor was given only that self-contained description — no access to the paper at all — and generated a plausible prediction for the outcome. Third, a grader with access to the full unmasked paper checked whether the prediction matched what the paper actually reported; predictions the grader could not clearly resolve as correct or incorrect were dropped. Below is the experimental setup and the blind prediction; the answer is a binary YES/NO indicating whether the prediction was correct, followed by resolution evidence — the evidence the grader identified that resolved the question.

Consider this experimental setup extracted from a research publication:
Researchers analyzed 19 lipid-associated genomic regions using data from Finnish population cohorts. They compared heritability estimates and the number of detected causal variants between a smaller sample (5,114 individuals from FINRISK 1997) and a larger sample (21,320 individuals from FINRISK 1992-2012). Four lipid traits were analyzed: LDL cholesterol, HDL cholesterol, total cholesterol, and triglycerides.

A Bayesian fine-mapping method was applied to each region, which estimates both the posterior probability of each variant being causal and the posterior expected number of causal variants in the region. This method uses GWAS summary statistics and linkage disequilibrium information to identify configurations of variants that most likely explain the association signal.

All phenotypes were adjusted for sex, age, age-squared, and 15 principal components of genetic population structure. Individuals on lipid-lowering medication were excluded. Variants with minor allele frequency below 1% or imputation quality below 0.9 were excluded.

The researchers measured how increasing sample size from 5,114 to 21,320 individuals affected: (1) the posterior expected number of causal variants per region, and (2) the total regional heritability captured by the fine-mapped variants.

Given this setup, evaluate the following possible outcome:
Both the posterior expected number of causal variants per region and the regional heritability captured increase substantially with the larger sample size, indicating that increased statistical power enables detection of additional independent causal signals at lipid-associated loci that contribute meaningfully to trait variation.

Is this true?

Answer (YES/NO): NO